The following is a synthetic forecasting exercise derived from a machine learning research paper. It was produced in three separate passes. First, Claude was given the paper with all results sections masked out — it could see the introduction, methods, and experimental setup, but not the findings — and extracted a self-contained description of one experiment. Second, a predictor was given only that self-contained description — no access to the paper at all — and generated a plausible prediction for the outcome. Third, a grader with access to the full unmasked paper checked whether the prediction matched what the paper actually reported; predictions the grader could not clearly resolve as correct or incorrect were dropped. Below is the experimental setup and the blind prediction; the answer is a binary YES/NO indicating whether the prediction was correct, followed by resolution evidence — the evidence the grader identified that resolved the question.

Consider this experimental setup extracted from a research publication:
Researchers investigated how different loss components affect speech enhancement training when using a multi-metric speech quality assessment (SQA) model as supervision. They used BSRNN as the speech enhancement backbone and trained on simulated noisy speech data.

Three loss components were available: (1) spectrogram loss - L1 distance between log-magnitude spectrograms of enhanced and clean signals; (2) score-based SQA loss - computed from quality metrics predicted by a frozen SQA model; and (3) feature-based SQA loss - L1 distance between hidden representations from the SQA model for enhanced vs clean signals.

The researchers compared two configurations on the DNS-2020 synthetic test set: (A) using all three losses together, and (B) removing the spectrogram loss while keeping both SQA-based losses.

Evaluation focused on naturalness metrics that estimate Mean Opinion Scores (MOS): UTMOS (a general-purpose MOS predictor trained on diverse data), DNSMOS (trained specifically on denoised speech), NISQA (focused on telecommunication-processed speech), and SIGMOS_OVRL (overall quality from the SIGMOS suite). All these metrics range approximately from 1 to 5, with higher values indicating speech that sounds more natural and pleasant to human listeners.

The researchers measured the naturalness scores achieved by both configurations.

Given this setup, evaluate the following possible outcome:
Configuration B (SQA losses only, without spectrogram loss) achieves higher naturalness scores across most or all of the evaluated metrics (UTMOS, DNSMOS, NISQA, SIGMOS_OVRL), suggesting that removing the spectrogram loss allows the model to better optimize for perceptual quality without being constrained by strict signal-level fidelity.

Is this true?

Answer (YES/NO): YES